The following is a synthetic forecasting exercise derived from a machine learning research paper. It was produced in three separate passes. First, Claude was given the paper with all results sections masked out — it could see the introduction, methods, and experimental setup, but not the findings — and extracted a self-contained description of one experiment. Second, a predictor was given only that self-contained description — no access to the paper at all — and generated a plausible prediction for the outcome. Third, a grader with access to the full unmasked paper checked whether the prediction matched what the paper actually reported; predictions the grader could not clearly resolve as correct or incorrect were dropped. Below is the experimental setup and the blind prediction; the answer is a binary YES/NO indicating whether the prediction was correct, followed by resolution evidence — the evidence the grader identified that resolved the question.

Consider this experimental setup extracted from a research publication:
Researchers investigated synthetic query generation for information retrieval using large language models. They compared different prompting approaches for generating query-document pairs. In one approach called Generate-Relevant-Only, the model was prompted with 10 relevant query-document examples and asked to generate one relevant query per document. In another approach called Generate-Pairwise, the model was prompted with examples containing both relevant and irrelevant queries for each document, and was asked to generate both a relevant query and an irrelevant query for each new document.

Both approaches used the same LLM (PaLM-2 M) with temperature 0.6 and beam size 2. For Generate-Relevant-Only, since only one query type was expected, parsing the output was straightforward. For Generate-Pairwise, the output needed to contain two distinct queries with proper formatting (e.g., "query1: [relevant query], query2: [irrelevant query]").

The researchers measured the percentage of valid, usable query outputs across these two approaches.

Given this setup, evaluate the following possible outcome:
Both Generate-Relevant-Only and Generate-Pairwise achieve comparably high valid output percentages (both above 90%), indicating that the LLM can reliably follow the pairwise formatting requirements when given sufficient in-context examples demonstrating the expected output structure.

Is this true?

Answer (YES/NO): NO